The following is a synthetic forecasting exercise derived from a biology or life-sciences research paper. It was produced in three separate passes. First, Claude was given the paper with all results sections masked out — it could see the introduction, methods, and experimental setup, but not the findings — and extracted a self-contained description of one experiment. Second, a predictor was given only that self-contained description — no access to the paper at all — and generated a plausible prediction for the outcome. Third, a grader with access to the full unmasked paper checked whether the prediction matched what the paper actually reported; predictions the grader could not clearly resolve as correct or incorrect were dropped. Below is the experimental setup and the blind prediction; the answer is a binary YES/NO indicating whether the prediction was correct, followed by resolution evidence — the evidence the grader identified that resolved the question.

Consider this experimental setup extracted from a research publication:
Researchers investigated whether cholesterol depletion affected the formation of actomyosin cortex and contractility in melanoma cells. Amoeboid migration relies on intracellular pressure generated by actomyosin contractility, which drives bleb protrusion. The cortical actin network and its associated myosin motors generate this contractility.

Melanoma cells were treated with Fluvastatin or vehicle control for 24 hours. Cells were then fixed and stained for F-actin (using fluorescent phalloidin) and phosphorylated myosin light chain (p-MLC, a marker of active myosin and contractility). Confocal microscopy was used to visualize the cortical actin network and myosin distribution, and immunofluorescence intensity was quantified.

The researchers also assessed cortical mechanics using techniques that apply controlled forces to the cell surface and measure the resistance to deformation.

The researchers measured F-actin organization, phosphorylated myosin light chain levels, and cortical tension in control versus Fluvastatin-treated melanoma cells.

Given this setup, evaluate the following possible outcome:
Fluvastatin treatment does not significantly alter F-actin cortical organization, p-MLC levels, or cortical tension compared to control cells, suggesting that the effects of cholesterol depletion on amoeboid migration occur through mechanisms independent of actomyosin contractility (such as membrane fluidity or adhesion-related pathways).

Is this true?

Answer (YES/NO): YES